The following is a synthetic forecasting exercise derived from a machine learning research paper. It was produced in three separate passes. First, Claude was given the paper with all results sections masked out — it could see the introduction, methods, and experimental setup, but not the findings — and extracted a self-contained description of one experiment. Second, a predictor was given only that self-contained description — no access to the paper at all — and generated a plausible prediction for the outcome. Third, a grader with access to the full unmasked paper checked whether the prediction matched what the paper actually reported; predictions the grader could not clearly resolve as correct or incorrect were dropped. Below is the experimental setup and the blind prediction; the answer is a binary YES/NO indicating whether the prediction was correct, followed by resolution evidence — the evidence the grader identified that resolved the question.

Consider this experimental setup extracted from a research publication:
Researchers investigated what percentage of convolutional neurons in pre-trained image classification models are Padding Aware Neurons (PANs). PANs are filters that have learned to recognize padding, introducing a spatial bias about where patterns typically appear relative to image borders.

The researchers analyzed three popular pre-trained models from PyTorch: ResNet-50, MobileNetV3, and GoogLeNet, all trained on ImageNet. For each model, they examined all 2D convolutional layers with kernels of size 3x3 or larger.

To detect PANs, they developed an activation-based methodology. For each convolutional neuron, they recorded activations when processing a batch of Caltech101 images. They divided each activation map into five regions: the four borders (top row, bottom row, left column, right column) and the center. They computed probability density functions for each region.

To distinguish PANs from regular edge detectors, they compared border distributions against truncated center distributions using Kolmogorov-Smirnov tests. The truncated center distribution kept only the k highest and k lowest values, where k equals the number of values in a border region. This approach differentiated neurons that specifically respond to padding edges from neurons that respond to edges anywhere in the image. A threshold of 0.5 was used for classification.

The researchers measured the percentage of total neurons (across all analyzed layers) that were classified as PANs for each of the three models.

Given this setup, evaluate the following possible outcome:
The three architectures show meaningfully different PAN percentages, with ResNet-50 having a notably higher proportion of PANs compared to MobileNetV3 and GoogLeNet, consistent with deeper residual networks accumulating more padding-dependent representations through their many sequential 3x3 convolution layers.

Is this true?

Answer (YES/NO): NO